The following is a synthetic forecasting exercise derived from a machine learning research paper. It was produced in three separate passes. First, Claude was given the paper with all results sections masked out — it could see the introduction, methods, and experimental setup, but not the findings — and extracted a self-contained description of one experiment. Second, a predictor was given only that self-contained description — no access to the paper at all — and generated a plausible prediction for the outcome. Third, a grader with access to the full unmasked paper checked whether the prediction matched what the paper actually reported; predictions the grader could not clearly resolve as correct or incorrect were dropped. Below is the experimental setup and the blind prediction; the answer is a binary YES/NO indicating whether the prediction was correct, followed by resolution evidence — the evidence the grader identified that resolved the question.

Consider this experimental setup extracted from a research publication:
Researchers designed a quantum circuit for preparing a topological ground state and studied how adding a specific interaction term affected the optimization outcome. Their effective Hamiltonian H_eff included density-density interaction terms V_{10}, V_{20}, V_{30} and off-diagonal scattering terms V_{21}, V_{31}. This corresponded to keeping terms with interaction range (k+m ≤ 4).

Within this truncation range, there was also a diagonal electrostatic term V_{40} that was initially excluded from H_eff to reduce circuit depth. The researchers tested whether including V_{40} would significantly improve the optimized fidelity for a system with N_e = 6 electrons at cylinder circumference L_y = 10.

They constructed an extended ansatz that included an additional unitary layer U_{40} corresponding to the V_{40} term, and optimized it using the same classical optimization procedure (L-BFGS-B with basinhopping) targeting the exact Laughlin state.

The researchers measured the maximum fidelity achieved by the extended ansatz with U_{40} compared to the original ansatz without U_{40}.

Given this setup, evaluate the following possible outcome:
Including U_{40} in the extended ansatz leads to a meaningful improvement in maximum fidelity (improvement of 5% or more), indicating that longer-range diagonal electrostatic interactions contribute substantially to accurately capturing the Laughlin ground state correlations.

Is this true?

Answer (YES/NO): NO